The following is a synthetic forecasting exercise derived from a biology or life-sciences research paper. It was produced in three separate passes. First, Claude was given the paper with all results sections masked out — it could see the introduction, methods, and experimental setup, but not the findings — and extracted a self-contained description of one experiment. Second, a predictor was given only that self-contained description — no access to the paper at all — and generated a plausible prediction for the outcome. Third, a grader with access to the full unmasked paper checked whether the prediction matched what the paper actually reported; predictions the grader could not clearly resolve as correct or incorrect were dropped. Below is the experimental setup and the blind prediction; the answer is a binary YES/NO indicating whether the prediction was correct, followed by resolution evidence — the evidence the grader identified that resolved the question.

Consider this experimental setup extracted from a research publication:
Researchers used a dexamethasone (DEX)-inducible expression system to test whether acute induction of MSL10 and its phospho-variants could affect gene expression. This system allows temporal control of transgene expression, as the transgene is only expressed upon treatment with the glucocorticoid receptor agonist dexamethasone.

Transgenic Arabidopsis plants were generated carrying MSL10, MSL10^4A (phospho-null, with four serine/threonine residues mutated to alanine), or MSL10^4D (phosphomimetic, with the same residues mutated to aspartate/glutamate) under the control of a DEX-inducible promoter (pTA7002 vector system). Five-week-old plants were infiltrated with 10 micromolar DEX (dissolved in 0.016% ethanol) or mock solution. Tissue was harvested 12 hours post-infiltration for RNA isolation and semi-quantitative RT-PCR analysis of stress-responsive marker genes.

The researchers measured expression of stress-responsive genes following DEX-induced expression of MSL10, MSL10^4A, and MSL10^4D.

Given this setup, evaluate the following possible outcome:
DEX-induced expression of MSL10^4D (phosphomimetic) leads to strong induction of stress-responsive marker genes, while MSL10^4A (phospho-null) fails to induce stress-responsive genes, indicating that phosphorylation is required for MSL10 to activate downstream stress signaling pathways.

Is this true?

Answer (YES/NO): NO